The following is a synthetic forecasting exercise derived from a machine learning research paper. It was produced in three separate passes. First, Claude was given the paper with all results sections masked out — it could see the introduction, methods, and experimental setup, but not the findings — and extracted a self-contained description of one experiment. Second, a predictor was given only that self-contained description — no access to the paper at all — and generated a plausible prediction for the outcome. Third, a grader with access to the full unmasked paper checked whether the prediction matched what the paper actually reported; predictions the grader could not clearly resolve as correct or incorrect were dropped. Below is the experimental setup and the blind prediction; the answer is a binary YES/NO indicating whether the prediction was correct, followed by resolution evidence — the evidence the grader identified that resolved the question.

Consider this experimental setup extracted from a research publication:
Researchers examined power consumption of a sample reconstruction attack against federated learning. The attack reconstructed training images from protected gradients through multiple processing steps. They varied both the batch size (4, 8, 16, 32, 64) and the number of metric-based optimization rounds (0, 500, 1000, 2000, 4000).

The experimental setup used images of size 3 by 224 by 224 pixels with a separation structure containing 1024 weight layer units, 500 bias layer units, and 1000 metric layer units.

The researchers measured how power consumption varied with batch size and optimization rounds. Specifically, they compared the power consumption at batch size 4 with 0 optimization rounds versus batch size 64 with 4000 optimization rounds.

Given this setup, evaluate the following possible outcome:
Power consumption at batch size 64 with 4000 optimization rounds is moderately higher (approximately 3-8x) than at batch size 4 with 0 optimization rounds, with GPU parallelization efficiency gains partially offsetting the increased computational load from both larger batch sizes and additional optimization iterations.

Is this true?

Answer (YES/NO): NO